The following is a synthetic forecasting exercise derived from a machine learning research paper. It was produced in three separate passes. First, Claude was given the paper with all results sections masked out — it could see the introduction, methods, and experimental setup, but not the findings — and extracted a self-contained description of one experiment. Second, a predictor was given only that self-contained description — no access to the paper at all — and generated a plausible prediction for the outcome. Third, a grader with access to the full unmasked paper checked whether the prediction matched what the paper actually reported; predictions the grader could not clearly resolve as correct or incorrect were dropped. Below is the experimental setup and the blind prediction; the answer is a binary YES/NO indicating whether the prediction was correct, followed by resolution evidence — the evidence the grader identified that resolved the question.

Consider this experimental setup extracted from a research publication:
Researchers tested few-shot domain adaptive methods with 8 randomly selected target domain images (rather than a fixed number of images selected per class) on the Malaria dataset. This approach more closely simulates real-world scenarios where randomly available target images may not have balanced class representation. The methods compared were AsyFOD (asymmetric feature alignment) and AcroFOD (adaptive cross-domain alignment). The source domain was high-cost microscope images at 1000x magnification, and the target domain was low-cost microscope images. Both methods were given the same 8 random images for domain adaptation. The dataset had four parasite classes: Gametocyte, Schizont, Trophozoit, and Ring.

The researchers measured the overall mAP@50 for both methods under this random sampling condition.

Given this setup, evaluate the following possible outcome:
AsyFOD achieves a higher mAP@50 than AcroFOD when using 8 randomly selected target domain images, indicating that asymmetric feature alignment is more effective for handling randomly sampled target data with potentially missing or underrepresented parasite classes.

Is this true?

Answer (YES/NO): NO